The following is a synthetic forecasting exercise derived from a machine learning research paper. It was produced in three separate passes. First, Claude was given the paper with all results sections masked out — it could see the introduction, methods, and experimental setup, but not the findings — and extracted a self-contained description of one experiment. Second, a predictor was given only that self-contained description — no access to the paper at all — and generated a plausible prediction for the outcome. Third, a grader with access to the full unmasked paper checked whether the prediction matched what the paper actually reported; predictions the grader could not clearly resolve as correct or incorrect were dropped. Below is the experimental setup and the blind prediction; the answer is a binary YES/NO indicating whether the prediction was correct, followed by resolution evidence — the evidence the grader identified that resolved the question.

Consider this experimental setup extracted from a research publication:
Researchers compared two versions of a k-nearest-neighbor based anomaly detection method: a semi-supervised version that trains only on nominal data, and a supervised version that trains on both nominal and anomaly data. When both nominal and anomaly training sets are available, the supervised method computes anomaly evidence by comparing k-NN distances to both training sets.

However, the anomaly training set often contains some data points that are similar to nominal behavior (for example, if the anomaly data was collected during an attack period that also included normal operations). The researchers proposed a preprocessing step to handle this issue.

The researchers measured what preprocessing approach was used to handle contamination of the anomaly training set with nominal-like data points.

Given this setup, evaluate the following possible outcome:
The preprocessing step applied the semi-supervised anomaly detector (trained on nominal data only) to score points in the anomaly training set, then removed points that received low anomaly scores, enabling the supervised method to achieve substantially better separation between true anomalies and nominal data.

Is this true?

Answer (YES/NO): NO